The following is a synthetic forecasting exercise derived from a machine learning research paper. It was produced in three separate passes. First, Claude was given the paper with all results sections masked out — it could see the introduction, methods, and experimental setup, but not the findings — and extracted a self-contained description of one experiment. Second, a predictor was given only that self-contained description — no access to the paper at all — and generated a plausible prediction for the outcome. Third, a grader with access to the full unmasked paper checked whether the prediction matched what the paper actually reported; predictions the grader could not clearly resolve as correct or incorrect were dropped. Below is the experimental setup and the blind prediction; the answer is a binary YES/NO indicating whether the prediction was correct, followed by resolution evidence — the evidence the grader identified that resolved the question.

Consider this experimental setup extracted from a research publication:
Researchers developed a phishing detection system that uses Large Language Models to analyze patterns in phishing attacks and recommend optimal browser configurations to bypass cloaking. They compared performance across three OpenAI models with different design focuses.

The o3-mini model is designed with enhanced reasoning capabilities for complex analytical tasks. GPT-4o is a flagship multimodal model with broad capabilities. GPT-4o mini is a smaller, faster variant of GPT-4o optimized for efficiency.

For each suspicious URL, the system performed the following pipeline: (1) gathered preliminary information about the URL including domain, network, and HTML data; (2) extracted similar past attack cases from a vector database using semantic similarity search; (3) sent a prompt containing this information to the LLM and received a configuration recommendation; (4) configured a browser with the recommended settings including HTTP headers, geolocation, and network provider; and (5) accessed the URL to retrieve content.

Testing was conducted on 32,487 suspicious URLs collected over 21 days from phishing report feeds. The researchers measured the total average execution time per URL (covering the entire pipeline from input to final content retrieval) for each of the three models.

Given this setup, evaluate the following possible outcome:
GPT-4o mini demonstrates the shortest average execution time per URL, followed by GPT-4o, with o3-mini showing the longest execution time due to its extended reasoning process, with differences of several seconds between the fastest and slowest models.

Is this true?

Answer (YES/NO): YES